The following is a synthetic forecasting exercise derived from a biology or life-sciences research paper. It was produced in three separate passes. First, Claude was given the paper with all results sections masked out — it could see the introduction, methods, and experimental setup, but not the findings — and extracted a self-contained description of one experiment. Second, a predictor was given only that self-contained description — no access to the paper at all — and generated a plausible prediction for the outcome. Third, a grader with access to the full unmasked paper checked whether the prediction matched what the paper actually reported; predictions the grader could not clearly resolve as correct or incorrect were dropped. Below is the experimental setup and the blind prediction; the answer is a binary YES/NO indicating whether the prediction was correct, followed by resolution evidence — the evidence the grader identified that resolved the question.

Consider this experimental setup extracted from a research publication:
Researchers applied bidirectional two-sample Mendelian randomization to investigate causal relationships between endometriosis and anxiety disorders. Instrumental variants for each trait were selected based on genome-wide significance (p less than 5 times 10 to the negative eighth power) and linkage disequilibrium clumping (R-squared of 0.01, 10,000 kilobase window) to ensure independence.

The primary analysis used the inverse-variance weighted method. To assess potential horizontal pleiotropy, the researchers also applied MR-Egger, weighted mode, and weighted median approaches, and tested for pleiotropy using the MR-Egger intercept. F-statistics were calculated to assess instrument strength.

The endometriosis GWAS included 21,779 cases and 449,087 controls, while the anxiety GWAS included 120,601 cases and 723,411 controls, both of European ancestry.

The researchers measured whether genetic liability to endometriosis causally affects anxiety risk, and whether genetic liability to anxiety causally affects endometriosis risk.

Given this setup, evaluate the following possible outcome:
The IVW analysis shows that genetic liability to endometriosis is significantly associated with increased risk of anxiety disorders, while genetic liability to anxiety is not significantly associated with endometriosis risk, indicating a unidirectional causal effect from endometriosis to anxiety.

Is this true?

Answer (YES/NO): NO